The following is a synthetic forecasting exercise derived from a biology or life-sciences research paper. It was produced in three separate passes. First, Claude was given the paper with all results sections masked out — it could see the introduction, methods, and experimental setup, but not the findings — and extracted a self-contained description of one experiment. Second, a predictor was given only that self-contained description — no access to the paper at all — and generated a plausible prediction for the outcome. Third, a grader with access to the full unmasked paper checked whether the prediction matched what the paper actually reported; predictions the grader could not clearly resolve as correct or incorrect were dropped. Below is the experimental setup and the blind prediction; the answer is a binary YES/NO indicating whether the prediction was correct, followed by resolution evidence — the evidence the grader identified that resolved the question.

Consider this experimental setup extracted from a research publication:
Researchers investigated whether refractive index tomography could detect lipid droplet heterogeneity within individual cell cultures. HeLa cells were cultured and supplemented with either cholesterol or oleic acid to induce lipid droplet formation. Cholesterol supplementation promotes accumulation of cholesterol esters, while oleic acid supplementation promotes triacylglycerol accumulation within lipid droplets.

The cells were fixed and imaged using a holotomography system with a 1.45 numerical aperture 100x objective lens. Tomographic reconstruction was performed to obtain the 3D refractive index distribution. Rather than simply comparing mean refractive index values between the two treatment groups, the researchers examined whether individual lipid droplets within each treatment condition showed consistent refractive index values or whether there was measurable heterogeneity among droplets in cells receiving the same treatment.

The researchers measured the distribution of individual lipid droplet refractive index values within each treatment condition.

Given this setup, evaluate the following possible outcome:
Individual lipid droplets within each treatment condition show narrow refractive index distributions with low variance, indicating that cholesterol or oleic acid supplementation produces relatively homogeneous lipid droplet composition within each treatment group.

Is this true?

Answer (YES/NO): NO